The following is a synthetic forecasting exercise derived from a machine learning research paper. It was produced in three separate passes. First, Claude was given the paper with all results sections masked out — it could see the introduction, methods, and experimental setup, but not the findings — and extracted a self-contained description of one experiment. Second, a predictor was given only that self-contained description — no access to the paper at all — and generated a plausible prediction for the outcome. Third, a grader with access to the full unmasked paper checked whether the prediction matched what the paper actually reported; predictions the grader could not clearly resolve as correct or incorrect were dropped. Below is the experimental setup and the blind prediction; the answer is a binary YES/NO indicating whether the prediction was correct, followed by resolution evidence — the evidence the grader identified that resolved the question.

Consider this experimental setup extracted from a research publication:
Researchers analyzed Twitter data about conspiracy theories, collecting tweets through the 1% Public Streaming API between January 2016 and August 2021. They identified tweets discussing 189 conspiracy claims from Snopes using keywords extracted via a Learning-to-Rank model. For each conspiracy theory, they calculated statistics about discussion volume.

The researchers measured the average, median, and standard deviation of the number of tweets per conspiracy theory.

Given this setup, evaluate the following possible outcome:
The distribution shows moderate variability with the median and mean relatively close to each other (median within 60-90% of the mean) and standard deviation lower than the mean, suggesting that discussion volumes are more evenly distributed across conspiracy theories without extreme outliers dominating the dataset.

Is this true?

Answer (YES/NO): NO